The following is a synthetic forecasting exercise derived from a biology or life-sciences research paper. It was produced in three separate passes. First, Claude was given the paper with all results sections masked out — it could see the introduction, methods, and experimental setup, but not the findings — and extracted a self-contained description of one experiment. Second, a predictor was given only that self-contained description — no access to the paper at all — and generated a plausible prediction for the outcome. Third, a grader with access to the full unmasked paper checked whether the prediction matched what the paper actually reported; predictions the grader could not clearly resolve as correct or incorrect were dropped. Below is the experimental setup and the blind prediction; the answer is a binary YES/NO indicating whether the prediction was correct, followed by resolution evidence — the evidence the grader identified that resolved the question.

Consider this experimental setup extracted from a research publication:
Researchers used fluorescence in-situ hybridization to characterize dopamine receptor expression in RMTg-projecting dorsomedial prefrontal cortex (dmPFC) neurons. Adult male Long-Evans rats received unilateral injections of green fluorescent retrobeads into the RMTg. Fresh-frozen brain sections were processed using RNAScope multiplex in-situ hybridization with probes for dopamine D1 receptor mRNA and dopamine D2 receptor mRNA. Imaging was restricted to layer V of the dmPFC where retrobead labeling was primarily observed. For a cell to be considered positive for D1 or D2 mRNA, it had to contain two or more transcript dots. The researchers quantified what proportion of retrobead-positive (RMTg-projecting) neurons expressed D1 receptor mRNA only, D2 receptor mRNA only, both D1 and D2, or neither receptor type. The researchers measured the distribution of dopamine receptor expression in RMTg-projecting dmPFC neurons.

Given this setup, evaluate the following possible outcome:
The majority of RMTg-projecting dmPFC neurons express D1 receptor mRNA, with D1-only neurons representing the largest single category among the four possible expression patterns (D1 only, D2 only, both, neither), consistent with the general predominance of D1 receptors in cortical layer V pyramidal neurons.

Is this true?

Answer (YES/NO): NO